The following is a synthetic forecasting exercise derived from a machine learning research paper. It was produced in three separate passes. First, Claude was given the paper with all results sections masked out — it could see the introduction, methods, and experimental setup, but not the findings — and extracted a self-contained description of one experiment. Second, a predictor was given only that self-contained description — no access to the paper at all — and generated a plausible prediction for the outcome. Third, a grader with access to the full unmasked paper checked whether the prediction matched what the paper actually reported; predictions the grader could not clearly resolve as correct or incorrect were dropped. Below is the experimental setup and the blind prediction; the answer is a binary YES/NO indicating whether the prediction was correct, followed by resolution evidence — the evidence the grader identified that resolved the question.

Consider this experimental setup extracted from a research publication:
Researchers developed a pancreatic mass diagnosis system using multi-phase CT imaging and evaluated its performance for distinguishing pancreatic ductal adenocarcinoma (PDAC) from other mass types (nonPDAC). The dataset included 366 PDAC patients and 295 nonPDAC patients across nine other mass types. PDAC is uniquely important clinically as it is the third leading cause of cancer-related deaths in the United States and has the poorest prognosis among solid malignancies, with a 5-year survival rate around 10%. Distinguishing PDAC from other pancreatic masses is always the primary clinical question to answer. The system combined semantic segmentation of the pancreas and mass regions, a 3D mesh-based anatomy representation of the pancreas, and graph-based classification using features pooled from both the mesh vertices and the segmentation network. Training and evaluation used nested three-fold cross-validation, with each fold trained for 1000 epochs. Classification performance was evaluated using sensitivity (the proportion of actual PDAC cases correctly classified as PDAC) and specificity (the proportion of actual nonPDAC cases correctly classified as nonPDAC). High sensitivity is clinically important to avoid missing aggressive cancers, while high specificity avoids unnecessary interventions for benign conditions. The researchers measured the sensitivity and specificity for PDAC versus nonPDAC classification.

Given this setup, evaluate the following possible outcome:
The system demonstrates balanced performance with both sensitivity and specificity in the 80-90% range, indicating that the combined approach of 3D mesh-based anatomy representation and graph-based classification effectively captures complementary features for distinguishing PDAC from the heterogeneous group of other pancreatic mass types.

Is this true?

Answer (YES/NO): NO